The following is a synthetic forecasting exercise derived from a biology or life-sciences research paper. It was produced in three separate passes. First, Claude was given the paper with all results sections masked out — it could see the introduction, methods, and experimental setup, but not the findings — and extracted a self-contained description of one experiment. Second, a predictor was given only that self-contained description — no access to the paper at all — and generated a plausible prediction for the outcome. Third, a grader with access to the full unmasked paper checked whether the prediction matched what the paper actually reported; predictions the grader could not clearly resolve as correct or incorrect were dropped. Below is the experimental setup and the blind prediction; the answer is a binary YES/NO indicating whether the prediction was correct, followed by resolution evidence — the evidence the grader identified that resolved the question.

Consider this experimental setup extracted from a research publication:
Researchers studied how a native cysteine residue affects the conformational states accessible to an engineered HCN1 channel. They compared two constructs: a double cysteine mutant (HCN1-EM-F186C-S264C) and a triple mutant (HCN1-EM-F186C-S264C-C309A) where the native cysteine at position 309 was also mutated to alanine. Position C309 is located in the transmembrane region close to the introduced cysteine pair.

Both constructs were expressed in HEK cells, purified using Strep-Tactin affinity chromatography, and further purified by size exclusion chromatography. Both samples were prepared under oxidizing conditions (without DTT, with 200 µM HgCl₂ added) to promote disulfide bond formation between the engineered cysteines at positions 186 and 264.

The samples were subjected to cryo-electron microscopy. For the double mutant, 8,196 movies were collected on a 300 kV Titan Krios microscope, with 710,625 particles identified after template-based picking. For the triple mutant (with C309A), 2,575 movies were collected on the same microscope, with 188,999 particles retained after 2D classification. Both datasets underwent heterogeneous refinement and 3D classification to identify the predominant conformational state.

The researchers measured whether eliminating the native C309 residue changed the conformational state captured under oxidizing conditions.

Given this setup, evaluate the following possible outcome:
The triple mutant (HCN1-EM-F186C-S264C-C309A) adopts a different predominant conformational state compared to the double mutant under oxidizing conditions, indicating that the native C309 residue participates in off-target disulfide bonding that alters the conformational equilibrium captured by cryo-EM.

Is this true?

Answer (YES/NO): YES